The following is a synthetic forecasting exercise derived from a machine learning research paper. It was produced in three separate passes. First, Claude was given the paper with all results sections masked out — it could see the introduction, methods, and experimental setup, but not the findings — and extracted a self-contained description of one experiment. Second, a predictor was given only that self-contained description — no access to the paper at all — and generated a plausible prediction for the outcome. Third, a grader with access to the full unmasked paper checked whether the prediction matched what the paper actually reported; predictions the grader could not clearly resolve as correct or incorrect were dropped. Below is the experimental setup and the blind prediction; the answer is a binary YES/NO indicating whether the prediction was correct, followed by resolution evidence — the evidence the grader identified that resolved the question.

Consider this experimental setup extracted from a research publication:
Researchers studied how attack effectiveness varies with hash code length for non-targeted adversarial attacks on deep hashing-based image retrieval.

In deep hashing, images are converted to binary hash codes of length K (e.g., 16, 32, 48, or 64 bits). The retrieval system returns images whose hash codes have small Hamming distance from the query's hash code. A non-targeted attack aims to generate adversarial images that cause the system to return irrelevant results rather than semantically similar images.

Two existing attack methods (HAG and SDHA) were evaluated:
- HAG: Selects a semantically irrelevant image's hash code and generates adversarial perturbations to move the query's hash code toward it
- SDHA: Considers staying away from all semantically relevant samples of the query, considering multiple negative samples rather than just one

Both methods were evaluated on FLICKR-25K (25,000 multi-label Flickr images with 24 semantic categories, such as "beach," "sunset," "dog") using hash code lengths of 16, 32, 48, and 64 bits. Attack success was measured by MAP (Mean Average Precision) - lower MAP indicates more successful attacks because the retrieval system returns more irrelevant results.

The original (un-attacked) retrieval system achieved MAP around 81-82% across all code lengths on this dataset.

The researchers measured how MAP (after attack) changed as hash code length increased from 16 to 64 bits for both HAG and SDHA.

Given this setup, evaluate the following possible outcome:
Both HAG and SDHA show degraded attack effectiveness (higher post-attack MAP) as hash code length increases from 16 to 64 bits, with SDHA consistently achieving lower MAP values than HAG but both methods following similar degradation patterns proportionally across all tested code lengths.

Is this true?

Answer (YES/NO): NO